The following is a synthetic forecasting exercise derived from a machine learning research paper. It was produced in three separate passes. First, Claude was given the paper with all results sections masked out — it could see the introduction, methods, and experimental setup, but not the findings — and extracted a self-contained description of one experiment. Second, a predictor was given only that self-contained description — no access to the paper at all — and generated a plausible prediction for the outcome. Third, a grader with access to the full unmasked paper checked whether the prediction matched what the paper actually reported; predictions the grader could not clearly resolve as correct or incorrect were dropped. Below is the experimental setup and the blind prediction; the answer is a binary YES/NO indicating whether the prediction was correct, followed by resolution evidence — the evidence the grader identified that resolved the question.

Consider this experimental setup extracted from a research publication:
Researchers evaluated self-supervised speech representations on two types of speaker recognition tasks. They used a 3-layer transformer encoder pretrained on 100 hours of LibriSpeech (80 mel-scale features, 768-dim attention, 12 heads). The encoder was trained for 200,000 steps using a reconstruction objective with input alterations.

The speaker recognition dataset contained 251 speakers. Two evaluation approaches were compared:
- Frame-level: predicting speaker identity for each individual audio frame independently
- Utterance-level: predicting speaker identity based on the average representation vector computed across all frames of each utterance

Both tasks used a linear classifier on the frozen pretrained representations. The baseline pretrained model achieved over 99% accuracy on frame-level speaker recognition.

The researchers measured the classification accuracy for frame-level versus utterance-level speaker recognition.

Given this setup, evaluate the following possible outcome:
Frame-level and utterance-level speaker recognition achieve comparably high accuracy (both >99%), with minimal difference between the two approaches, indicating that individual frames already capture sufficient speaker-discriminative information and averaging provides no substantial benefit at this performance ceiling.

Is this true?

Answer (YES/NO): YES